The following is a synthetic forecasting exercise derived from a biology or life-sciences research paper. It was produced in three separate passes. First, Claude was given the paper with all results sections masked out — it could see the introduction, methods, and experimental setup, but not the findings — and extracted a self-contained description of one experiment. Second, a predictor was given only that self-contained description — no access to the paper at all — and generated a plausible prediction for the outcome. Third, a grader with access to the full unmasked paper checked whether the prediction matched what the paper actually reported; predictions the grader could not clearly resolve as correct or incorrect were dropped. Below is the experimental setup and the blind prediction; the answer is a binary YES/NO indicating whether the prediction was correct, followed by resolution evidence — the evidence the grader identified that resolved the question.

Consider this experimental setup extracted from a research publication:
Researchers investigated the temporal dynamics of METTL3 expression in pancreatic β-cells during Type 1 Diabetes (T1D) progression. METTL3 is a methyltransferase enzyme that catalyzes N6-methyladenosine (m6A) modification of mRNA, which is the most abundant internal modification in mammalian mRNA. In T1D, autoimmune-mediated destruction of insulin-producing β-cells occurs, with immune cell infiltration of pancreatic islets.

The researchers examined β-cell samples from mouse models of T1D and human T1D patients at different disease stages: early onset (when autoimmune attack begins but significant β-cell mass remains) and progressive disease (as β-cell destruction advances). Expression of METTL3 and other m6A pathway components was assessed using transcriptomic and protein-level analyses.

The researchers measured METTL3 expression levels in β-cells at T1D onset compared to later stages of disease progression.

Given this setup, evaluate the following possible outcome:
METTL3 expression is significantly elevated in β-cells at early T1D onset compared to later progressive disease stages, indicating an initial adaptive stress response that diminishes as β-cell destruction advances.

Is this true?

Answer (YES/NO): YES